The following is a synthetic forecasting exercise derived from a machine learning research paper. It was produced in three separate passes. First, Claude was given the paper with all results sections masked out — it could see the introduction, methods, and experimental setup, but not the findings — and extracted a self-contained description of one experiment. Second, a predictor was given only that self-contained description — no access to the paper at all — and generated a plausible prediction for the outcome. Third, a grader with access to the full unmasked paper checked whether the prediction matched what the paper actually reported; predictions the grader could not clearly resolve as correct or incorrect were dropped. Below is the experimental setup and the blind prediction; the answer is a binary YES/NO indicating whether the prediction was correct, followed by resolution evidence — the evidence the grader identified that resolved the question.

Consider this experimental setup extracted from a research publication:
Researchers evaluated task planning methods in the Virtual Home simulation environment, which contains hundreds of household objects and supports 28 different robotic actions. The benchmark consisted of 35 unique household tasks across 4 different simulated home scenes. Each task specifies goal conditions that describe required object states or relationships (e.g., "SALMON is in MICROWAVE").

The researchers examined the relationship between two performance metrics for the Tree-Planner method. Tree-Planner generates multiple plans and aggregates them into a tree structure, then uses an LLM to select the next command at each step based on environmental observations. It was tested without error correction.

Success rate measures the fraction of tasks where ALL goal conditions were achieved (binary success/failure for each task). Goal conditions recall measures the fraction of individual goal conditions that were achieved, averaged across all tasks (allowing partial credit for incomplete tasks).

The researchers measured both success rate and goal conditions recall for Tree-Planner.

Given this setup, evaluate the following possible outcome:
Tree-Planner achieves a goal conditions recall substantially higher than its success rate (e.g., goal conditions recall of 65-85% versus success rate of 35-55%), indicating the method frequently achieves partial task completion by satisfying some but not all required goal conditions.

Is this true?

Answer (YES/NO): NO